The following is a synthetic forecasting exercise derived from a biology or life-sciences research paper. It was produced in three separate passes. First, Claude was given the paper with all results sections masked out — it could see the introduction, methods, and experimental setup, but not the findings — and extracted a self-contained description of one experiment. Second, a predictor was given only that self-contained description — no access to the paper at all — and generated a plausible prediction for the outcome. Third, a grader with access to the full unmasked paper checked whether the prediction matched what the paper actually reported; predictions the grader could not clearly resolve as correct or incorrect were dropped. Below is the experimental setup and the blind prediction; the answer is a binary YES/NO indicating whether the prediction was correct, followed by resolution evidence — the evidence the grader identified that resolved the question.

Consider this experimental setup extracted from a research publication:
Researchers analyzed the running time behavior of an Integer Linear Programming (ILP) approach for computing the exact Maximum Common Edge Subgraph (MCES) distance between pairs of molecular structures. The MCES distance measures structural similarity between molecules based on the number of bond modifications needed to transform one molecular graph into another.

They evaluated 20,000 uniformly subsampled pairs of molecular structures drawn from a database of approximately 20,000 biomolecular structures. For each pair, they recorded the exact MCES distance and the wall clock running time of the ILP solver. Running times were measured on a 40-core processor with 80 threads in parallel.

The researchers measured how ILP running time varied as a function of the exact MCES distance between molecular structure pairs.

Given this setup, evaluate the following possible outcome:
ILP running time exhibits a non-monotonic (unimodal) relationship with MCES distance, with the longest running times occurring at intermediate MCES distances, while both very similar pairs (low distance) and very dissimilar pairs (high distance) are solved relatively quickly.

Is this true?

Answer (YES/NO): NO